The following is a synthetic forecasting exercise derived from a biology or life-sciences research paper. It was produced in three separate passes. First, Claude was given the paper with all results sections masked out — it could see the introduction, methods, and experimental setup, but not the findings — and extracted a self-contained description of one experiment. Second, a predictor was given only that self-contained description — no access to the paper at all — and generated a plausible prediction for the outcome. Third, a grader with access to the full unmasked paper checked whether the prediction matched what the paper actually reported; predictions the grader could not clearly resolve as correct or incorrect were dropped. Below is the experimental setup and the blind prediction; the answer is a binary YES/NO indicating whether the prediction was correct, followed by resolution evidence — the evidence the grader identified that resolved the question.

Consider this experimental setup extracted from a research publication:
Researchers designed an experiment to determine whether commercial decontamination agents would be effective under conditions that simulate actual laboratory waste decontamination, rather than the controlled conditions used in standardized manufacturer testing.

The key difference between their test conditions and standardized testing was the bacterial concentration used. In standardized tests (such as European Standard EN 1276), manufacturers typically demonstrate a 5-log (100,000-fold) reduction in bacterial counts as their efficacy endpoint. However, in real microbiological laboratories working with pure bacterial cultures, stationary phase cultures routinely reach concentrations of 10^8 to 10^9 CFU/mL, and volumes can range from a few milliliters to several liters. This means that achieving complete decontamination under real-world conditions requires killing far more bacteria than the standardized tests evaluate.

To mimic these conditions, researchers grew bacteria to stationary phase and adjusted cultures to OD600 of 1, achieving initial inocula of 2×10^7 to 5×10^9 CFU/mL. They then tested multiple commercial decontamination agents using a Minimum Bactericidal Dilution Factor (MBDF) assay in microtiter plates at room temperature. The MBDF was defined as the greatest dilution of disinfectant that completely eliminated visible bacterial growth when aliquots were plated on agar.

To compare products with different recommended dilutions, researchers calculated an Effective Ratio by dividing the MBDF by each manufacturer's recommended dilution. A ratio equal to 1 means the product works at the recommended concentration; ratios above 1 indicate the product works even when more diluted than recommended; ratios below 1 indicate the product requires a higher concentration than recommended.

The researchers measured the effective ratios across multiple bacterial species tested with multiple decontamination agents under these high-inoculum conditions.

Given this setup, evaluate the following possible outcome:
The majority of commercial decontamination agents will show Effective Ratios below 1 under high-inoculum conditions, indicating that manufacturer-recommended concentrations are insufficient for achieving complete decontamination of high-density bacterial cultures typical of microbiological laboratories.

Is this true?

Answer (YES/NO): NO